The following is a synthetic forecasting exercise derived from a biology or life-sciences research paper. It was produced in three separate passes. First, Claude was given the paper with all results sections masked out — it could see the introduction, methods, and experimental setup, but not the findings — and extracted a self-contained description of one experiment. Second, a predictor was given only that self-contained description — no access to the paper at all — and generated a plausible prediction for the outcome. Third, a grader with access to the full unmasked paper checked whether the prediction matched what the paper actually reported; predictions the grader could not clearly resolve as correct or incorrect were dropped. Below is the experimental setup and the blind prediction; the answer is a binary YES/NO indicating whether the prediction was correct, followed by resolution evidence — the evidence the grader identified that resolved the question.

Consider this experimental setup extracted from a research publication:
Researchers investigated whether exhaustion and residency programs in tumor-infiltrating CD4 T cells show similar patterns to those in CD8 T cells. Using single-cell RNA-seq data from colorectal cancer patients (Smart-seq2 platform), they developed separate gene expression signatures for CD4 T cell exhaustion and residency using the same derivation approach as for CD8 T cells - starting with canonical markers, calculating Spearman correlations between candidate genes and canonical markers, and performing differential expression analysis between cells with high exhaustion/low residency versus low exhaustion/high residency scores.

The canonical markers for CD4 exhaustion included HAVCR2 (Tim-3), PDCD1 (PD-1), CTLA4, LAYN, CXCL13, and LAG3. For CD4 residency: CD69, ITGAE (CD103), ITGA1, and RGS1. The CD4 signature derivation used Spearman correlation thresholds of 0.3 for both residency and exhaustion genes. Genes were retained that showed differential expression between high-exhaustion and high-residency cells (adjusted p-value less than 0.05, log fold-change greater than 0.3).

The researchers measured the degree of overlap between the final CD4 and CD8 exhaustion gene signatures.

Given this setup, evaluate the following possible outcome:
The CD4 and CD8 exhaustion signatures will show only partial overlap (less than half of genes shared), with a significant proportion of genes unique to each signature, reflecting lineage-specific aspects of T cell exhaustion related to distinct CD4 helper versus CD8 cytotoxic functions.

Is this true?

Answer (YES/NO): YES